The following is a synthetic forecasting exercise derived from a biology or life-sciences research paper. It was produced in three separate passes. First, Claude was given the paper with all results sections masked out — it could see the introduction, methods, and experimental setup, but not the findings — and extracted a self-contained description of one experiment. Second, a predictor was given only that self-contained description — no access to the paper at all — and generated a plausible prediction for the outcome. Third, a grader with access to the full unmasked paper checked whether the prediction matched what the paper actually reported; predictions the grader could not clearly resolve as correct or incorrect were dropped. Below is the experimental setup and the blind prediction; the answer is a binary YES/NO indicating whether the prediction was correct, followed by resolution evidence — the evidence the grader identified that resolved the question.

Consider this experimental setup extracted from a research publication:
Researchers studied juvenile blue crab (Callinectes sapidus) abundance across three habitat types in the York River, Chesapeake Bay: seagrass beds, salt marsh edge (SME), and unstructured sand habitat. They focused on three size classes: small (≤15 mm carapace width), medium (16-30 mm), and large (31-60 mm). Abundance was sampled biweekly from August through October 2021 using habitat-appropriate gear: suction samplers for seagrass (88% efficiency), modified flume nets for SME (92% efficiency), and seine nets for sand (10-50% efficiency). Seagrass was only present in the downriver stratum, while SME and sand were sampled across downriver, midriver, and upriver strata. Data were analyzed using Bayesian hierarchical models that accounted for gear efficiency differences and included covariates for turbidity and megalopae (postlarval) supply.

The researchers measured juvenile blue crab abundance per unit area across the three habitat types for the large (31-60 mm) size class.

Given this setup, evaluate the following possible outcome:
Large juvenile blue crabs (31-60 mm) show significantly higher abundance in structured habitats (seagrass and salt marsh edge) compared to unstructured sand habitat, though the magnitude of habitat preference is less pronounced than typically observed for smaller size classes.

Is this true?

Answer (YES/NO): NO